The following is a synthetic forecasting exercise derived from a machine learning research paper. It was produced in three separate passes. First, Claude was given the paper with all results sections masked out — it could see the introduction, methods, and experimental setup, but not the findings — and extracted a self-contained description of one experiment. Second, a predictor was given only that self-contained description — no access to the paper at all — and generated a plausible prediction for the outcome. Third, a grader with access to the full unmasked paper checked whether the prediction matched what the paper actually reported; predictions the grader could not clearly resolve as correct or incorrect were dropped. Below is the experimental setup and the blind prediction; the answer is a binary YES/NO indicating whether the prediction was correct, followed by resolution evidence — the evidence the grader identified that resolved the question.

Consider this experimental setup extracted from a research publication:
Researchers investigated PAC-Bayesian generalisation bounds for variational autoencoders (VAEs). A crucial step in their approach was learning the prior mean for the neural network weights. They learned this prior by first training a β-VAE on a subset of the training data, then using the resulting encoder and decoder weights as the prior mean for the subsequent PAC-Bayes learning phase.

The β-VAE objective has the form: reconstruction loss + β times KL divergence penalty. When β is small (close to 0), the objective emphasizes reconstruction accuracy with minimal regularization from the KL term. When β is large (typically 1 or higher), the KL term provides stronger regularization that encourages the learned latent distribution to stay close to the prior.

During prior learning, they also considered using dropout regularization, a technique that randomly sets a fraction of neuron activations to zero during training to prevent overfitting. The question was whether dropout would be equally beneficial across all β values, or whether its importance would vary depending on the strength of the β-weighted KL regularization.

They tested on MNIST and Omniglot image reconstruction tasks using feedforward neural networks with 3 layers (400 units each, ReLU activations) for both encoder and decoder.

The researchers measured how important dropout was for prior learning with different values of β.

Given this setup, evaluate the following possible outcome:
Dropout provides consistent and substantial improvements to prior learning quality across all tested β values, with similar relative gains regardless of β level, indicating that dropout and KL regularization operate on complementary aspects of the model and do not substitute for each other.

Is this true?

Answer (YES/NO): NO